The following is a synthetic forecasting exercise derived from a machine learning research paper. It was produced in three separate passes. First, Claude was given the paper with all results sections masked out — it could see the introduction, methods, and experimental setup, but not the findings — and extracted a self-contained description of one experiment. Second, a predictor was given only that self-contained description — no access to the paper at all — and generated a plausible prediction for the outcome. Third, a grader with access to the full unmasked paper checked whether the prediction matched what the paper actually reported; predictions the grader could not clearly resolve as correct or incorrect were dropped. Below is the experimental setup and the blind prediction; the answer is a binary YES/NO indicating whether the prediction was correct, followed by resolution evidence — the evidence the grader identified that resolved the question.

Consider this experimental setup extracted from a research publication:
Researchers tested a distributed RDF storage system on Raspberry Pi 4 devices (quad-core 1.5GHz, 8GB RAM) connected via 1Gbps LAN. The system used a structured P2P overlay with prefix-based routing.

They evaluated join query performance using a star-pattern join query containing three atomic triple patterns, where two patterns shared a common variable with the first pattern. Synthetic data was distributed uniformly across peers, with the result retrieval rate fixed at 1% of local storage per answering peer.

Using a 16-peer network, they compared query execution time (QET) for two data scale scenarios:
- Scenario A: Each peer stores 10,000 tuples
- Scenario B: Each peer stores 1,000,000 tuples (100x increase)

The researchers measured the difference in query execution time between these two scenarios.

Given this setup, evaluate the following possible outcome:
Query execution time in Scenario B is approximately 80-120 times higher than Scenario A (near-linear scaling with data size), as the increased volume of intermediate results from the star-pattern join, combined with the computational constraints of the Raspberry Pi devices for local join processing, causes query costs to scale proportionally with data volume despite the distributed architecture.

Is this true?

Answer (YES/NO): NO